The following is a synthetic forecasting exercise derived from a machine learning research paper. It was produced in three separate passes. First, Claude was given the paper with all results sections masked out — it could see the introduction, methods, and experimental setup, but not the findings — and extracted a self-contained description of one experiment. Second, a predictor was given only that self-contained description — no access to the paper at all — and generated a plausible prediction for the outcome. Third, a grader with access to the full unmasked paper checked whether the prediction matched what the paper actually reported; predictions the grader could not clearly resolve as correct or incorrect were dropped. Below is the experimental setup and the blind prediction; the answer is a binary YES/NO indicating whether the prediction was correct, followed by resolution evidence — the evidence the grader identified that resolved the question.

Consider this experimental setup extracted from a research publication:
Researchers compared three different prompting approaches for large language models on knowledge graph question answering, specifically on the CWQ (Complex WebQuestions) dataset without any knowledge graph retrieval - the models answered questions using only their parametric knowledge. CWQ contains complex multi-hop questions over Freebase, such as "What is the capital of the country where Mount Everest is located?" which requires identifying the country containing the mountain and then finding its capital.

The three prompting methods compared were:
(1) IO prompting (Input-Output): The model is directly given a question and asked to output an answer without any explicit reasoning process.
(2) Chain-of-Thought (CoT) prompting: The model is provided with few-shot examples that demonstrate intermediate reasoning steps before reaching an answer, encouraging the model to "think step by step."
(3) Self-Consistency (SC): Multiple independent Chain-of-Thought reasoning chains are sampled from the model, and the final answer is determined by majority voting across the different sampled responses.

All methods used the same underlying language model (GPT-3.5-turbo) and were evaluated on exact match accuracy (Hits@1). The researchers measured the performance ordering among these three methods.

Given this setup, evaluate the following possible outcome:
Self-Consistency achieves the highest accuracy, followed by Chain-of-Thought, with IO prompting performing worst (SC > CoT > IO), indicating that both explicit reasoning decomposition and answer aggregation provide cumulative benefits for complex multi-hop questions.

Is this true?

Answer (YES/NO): YES